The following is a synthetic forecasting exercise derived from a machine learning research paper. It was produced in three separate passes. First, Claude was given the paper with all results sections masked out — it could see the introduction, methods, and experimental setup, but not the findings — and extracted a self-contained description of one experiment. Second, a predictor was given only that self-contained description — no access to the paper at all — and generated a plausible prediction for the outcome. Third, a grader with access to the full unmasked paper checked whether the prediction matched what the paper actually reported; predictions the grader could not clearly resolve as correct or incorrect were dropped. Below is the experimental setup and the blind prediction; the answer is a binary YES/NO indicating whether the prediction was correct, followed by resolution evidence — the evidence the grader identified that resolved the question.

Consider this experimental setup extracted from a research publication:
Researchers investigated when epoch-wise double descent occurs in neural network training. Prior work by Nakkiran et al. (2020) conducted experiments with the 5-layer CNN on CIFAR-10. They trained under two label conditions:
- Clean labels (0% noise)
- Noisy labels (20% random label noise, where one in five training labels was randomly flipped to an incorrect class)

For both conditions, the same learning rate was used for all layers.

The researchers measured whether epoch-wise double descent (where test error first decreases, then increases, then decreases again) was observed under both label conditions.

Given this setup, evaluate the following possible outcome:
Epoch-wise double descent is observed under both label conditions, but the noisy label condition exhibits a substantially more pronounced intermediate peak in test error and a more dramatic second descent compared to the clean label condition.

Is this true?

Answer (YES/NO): NO